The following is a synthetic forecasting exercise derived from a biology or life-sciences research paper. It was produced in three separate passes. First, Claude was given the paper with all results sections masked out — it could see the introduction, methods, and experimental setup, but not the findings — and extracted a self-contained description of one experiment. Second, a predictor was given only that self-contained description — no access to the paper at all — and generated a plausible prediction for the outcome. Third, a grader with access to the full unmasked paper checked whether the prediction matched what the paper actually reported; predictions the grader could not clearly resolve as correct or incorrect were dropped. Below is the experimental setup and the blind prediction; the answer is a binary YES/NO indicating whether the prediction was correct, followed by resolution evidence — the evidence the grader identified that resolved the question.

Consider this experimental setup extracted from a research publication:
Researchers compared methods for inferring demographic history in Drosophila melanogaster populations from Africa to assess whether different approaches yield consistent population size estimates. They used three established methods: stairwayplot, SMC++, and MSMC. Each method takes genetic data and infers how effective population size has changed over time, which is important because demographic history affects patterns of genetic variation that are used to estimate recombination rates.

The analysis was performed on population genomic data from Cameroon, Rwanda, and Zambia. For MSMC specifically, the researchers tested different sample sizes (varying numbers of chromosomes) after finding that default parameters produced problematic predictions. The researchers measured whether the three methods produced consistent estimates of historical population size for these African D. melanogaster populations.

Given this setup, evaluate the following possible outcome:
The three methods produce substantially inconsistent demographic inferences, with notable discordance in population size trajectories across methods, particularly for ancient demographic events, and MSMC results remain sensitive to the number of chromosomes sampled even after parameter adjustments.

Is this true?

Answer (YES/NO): YES